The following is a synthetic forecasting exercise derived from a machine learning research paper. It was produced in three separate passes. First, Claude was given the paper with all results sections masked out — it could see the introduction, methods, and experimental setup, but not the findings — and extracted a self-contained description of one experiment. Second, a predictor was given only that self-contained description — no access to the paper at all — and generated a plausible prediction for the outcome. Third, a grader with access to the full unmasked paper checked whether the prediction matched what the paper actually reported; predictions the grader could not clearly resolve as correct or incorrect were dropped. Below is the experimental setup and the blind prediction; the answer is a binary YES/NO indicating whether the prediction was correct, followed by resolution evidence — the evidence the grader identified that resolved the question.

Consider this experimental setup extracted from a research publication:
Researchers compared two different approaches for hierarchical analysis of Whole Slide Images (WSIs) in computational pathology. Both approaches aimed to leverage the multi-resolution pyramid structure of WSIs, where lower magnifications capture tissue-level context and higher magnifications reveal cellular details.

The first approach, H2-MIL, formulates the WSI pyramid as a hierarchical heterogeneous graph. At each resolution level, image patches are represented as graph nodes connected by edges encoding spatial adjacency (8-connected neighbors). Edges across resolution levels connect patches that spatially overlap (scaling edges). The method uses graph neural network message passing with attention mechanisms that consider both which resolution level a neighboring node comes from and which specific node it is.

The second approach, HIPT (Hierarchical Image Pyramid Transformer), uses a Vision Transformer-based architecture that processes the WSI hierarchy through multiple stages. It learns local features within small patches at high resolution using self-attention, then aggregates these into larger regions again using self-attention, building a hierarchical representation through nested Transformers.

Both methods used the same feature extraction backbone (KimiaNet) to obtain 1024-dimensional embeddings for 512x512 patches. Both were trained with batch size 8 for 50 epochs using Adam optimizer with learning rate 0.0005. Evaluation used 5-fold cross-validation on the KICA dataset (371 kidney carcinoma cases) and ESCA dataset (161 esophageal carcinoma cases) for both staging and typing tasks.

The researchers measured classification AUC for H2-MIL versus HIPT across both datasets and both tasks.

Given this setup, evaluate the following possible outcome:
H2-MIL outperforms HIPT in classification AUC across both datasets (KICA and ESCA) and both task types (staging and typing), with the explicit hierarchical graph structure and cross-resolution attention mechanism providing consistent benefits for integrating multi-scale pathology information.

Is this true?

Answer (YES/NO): NO